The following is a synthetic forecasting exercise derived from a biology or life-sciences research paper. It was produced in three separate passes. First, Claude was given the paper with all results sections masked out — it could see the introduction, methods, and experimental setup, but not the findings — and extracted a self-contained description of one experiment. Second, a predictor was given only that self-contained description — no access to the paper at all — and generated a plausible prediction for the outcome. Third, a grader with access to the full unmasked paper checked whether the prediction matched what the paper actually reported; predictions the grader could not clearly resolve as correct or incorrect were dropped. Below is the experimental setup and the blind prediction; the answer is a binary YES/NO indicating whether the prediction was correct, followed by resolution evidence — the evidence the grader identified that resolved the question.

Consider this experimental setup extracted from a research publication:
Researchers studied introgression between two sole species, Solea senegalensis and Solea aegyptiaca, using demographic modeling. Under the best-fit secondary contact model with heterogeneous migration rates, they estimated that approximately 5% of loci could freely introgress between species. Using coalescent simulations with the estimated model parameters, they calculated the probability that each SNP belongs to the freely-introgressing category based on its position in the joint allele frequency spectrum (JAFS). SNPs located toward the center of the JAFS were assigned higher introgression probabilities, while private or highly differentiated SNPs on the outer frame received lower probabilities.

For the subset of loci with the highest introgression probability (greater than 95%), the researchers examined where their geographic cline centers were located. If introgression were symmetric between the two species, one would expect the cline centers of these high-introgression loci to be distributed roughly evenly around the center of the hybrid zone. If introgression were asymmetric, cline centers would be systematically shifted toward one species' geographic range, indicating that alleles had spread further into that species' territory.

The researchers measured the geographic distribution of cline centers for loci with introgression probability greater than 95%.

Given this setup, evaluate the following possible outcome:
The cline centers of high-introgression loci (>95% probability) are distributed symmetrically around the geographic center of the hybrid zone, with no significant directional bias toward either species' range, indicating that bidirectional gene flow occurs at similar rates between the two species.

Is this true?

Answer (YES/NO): NO